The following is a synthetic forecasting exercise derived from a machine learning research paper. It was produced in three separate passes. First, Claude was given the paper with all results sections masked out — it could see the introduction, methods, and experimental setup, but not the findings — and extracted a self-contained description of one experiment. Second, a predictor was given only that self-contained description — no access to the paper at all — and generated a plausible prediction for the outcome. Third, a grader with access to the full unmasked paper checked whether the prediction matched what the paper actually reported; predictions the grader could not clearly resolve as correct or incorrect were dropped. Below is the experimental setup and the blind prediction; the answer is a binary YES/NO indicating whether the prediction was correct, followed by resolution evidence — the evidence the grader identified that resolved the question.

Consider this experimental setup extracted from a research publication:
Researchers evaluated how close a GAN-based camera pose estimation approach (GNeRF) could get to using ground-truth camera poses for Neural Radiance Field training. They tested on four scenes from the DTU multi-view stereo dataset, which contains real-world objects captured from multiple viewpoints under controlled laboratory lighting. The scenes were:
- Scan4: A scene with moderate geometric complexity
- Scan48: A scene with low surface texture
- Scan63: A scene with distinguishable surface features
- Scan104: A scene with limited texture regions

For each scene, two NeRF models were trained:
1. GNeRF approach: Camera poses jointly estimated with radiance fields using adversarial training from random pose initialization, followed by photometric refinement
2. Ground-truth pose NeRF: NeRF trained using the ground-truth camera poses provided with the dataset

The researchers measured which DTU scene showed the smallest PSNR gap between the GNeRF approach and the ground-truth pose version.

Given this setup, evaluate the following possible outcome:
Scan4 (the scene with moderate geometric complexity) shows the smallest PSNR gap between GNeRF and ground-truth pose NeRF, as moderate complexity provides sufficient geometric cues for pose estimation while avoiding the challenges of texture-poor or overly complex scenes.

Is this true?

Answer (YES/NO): NO